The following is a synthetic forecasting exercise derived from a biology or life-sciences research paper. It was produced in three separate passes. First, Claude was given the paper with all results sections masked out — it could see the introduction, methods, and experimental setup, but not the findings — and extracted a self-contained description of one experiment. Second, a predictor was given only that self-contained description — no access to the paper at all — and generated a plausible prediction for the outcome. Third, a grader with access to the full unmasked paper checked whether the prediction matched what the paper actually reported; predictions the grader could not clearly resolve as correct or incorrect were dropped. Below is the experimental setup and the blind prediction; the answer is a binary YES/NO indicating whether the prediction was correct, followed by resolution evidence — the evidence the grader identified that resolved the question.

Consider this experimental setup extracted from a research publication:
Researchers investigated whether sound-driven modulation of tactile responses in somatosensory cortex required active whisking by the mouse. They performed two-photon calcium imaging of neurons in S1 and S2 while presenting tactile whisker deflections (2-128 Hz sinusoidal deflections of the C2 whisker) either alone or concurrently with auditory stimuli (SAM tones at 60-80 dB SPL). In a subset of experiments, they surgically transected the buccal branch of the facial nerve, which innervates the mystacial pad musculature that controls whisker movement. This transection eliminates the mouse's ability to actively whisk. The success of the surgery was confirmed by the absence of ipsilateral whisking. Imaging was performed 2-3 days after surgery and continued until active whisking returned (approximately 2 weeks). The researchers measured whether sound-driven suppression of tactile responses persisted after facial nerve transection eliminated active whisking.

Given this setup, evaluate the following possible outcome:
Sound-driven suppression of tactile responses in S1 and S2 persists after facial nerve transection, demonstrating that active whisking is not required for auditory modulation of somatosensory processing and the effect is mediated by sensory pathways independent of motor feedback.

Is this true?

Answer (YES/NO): NO